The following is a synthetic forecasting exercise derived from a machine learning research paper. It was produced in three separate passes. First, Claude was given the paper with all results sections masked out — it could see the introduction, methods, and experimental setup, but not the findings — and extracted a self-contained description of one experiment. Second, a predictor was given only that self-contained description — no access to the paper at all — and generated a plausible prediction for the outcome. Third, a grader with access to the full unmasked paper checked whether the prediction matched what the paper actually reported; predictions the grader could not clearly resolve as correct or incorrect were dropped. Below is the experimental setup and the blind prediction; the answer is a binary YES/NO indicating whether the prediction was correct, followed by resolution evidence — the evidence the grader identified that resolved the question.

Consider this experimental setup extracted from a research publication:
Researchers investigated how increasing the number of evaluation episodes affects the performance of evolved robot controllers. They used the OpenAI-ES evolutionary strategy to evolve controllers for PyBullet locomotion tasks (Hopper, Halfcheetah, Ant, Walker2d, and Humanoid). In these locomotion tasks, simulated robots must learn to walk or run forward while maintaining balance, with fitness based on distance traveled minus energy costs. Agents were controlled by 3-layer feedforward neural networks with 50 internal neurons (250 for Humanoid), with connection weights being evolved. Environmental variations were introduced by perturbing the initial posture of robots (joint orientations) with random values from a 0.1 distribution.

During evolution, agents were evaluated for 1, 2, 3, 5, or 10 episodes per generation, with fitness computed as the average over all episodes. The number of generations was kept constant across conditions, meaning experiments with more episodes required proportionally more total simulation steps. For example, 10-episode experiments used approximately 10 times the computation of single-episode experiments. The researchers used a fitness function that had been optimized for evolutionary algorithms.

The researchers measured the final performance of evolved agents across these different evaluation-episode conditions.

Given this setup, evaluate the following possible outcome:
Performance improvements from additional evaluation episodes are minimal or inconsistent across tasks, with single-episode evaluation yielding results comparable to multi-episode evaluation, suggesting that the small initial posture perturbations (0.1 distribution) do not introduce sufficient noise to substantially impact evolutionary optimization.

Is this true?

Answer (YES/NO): NO